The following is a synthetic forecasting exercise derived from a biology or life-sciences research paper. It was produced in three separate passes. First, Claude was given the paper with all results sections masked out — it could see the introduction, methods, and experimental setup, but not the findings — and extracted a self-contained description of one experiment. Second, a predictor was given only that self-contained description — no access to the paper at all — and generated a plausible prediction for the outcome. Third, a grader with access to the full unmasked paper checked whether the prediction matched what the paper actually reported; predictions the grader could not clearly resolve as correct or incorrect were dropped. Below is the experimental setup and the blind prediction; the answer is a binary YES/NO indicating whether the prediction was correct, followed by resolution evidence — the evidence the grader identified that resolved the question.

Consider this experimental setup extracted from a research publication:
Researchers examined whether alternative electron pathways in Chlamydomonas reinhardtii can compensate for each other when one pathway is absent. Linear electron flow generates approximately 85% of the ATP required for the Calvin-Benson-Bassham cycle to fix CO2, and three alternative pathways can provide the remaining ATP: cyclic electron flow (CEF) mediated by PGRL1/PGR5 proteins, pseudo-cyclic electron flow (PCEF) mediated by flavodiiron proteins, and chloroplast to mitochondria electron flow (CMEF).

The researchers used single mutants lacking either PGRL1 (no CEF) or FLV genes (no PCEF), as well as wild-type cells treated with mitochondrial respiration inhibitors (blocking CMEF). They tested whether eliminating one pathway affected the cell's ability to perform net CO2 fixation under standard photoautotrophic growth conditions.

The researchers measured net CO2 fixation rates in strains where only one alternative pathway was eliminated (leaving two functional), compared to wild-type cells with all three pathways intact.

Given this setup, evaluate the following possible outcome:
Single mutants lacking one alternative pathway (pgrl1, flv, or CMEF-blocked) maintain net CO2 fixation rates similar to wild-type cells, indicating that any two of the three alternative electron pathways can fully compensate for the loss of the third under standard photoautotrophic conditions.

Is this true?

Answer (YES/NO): YES